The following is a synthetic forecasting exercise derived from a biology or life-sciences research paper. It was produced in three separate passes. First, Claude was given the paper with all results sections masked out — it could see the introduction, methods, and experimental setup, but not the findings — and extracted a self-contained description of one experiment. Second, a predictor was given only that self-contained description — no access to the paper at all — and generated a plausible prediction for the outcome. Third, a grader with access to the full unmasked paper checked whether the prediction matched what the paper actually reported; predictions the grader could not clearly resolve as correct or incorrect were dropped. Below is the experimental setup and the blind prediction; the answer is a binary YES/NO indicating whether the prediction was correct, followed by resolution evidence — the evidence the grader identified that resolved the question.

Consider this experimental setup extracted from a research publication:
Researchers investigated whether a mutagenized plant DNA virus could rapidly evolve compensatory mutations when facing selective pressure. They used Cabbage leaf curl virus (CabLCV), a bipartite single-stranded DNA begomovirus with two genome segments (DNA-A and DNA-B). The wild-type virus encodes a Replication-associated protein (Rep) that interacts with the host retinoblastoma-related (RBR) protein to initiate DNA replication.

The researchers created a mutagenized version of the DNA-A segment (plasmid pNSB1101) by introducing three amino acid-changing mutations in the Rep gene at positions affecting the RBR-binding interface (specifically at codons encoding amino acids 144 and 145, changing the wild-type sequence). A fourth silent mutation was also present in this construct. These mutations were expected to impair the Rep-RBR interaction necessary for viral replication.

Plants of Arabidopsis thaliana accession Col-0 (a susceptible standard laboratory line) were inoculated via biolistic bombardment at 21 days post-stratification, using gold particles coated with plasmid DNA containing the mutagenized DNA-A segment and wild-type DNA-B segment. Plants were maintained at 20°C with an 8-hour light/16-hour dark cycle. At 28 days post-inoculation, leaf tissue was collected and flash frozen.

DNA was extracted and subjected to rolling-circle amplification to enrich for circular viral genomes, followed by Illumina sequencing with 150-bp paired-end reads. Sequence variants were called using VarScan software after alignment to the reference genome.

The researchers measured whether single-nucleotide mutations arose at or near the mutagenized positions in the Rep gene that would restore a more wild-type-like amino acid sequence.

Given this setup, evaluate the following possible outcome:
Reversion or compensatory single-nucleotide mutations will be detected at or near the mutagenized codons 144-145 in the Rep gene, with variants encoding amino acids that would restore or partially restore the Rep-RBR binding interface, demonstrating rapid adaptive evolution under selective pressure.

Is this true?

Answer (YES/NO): YES